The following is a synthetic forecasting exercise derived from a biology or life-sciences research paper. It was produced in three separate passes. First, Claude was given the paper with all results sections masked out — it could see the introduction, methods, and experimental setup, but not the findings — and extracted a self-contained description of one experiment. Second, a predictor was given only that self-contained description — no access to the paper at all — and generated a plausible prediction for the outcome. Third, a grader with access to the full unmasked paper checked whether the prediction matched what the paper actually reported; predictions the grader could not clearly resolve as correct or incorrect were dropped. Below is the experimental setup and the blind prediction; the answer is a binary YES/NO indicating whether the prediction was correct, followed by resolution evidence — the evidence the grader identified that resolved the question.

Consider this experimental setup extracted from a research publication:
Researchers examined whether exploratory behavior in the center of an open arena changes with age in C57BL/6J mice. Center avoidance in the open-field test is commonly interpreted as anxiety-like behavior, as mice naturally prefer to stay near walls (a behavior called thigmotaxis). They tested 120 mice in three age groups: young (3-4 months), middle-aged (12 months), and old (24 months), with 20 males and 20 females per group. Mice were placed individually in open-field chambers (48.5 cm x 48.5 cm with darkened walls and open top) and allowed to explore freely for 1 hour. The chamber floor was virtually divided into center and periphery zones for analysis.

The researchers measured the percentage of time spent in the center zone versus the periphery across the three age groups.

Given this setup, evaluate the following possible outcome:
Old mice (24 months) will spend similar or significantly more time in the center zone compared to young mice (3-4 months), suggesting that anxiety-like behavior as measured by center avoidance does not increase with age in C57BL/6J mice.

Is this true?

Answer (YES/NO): YES